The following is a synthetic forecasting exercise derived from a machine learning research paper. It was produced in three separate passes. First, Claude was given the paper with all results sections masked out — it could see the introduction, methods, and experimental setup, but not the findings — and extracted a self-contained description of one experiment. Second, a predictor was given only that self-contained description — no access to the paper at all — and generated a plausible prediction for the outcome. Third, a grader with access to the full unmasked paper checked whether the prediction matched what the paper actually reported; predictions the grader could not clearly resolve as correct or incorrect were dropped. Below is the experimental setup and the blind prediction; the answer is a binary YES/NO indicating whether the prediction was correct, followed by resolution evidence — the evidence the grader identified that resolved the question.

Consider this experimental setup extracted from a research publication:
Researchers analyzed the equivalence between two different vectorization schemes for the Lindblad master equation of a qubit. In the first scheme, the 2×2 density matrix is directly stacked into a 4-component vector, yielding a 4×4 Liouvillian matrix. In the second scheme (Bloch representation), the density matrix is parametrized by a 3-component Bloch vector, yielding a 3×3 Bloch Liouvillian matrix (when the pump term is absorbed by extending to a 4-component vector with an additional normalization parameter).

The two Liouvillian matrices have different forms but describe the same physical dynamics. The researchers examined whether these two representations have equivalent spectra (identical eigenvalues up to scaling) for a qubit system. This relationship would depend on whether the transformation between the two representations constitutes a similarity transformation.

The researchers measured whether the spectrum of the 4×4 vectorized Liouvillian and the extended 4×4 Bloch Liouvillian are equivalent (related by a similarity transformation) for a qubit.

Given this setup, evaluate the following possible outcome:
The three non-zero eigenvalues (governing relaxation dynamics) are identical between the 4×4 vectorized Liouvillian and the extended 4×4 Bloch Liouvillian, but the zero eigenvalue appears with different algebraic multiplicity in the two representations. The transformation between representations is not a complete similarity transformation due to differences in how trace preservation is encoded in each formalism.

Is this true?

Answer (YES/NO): NO